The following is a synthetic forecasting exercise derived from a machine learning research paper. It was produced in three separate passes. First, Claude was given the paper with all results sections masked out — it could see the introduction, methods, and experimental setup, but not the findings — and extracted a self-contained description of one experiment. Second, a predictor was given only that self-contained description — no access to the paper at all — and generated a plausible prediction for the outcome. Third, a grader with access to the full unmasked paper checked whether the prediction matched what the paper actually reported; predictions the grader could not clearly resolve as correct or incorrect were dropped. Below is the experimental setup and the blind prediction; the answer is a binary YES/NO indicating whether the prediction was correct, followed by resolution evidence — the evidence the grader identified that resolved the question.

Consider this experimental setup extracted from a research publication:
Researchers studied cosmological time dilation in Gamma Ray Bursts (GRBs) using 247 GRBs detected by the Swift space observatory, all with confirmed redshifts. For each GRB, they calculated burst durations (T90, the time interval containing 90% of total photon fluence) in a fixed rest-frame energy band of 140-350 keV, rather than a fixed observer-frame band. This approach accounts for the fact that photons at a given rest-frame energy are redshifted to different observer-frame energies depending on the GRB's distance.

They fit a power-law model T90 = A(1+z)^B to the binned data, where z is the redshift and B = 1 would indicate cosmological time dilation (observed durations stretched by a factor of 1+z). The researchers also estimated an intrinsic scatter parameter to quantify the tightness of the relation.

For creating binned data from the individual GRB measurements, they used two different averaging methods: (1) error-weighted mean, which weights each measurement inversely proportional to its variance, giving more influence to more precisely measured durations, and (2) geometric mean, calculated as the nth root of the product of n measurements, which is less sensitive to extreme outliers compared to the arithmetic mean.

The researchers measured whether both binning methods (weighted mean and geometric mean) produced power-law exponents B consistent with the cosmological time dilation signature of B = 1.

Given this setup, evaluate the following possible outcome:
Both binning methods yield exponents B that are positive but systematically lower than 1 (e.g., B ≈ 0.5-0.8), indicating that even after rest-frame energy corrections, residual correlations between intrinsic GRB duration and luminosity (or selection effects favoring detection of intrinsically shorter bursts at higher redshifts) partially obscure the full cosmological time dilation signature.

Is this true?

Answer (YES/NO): NO